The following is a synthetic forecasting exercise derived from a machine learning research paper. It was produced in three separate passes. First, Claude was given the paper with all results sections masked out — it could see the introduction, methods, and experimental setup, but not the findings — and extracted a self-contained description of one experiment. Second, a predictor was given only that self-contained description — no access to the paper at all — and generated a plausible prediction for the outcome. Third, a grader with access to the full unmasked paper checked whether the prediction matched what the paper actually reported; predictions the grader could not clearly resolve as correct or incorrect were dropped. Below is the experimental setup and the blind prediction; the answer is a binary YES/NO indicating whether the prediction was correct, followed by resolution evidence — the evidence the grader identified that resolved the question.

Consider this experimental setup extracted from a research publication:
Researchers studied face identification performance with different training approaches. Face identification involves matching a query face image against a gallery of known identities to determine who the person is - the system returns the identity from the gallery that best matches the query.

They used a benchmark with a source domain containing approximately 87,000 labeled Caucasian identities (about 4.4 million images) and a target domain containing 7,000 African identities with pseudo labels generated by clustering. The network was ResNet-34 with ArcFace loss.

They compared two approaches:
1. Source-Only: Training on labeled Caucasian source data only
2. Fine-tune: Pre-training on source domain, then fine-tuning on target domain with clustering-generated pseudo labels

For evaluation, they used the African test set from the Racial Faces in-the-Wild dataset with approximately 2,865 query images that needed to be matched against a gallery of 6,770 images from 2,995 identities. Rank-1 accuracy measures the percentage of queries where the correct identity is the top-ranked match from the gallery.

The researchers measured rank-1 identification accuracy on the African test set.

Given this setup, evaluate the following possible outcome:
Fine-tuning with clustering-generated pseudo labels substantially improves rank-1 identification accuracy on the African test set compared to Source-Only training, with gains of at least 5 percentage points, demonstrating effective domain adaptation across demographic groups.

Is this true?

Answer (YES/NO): NO